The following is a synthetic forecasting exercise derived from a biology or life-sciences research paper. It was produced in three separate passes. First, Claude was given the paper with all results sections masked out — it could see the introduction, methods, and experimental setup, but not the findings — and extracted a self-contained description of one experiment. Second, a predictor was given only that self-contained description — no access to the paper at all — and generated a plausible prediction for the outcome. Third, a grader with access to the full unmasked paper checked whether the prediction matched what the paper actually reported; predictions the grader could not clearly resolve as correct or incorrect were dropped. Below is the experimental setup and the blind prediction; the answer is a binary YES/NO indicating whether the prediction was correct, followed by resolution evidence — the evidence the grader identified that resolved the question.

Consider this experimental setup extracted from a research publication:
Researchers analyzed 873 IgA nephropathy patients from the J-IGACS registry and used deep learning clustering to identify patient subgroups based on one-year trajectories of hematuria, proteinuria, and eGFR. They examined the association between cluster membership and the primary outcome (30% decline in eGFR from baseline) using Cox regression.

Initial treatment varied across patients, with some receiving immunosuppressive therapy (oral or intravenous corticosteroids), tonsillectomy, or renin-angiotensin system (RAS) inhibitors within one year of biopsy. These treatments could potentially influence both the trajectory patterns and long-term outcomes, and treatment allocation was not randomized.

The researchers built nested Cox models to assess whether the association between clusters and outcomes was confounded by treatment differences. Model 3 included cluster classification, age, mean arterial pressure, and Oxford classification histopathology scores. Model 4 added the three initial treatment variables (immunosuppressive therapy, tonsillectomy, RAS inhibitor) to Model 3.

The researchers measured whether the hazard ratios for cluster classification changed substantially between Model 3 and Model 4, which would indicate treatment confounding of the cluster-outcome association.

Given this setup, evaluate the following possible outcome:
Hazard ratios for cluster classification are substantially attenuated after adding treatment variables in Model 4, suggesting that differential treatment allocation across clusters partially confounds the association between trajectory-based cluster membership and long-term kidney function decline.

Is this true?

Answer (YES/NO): NO